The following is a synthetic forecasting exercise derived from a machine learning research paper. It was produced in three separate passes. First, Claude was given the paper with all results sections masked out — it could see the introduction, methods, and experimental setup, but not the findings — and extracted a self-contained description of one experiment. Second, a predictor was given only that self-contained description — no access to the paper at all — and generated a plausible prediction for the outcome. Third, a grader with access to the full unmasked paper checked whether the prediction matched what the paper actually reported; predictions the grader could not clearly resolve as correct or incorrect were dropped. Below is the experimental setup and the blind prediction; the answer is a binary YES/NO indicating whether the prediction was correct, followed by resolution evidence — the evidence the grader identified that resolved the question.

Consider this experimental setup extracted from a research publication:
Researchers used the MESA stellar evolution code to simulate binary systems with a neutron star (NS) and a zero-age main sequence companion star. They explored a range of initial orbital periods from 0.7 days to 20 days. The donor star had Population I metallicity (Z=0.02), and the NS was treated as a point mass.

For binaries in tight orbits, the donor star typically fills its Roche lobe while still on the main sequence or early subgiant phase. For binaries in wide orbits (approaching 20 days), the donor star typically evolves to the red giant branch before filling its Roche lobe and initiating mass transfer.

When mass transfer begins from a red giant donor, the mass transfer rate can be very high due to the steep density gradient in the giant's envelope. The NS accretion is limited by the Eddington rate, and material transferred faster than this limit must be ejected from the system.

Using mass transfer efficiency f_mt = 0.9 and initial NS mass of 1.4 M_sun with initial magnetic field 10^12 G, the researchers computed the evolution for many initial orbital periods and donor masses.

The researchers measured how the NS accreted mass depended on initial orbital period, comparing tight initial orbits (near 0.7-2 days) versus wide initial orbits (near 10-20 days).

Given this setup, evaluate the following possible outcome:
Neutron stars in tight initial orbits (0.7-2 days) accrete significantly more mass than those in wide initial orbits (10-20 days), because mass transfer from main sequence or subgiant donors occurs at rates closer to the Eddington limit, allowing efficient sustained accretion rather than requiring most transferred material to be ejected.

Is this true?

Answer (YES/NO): YES